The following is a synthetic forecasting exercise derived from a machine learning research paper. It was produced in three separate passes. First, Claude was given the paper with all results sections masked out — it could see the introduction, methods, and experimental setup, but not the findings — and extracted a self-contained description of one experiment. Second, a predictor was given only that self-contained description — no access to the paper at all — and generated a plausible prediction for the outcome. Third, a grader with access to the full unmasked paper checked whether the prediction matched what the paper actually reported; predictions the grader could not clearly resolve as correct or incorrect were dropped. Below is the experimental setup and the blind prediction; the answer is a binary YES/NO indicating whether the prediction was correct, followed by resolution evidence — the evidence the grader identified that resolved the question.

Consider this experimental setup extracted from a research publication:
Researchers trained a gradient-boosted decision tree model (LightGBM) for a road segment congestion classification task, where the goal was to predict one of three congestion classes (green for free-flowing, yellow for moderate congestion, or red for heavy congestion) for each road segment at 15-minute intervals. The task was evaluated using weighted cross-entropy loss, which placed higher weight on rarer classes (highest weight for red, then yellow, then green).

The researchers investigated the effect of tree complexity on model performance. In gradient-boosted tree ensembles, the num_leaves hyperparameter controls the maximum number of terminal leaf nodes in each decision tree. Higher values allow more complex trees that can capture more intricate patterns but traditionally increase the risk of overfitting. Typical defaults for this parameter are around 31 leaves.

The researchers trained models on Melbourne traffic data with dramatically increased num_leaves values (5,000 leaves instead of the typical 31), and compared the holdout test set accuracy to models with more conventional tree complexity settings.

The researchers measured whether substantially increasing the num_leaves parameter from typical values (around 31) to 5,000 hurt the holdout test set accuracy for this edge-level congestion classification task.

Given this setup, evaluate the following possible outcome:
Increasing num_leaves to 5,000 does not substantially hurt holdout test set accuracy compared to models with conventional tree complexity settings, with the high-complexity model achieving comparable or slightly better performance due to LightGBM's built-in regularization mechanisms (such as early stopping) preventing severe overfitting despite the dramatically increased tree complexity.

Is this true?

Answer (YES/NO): YES